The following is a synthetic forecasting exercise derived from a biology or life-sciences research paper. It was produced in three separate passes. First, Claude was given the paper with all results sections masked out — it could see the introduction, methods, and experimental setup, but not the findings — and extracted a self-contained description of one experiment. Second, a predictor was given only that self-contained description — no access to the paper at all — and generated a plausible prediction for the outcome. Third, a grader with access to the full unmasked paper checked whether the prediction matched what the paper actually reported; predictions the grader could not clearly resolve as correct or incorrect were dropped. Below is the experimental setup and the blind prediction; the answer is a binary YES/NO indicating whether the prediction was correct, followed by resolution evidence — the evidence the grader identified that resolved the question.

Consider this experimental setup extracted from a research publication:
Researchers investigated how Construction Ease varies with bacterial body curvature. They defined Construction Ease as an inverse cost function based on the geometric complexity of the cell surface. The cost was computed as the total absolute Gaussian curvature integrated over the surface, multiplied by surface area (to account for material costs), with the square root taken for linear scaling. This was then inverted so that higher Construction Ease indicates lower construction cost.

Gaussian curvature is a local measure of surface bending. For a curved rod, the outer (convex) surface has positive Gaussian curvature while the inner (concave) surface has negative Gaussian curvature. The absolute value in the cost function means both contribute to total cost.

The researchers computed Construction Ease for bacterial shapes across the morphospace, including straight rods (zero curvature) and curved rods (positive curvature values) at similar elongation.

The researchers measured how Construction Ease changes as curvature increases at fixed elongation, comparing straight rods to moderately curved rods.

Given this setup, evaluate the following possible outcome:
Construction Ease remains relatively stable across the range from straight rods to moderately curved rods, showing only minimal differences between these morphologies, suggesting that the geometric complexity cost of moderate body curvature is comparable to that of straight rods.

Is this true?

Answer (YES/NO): NO